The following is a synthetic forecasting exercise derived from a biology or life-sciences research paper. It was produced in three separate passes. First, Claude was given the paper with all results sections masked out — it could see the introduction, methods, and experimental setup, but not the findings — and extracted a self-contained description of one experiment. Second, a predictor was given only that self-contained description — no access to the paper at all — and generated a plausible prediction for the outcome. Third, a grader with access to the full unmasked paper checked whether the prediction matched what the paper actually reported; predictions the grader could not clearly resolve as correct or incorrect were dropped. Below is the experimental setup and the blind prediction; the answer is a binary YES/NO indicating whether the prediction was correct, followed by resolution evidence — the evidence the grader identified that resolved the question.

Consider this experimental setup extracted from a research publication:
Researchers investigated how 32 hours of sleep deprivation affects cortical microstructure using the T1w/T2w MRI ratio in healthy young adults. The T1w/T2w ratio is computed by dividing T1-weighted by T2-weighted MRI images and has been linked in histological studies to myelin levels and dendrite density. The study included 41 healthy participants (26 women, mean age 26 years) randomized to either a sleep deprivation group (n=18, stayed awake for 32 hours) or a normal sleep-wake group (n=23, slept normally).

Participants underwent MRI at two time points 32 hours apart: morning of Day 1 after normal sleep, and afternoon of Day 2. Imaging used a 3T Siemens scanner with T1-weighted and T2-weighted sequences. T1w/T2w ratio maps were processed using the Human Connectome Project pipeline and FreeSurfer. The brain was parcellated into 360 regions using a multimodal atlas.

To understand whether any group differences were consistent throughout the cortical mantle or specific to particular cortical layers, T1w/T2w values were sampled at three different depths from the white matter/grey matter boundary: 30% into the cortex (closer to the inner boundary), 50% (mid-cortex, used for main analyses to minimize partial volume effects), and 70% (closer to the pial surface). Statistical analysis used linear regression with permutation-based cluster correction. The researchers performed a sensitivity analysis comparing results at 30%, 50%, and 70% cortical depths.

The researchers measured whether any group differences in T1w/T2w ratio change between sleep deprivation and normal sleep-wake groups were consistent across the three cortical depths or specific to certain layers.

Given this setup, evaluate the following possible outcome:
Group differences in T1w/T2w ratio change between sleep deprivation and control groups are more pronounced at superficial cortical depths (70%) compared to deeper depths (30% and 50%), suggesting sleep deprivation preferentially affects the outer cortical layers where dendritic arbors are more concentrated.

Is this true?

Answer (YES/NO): NO